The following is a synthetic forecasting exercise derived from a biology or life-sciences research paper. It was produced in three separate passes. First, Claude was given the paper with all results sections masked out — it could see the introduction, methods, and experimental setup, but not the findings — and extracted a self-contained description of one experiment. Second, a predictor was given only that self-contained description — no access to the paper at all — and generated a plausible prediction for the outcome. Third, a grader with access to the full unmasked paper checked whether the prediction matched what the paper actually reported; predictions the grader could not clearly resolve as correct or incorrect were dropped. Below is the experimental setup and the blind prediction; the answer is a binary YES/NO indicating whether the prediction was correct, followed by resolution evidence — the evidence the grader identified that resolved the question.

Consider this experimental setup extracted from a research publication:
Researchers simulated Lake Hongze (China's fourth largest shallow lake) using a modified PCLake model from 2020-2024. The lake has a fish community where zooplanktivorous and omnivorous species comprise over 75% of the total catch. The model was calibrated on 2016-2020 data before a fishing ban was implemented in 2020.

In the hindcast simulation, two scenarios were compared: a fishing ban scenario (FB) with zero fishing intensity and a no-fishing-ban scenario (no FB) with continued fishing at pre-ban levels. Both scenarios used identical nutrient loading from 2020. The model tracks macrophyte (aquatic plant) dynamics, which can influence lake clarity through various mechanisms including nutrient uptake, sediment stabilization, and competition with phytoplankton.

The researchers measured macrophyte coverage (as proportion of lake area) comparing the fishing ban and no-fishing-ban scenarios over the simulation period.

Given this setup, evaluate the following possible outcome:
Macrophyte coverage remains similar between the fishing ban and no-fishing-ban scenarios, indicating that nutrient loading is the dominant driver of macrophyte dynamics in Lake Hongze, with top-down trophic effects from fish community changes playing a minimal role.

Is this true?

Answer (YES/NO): NO